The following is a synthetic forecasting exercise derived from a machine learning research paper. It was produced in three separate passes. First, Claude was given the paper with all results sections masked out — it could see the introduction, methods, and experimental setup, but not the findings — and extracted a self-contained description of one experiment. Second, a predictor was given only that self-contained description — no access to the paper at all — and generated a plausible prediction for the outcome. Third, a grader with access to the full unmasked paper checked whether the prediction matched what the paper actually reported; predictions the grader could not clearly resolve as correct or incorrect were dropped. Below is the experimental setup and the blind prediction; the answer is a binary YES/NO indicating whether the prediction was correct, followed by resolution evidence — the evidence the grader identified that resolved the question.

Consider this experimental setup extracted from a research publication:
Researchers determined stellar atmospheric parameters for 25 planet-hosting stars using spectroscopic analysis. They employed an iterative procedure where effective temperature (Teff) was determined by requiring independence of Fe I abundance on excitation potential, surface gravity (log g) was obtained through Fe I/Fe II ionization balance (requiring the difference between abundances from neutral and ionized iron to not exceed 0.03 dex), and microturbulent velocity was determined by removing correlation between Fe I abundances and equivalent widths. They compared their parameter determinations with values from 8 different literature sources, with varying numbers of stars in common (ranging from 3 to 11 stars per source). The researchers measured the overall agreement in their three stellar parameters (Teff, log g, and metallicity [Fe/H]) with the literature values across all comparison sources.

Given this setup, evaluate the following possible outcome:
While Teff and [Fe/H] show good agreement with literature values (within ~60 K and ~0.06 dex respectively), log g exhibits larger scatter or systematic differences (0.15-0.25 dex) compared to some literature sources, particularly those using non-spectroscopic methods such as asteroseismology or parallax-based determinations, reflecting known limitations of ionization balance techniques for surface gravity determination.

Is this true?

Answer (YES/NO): NO